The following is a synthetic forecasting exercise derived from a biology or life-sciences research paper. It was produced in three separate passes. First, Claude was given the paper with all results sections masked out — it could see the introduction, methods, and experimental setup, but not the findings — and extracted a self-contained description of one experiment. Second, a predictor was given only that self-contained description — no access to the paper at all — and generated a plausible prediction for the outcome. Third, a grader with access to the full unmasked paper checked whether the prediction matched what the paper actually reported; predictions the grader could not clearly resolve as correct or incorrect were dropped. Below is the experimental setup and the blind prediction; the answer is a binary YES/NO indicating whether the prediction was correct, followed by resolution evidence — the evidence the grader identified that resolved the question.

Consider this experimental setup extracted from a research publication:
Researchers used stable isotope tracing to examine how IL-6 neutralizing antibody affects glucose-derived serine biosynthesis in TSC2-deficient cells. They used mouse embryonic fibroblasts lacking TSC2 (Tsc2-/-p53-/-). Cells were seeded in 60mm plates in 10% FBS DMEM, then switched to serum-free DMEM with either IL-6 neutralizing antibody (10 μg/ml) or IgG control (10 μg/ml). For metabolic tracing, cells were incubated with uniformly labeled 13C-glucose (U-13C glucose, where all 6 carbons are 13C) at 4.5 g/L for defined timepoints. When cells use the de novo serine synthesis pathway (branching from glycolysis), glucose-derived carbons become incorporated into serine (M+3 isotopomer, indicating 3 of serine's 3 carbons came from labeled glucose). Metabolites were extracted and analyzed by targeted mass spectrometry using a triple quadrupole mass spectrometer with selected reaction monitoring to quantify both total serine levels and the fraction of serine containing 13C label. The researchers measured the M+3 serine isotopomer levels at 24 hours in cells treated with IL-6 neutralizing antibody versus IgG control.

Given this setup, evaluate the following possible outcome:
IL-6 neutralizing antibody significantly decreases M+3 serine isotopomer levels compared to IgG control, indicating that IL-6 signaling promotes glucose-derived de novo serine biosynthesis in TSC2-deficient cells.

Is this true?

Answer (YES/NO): YES